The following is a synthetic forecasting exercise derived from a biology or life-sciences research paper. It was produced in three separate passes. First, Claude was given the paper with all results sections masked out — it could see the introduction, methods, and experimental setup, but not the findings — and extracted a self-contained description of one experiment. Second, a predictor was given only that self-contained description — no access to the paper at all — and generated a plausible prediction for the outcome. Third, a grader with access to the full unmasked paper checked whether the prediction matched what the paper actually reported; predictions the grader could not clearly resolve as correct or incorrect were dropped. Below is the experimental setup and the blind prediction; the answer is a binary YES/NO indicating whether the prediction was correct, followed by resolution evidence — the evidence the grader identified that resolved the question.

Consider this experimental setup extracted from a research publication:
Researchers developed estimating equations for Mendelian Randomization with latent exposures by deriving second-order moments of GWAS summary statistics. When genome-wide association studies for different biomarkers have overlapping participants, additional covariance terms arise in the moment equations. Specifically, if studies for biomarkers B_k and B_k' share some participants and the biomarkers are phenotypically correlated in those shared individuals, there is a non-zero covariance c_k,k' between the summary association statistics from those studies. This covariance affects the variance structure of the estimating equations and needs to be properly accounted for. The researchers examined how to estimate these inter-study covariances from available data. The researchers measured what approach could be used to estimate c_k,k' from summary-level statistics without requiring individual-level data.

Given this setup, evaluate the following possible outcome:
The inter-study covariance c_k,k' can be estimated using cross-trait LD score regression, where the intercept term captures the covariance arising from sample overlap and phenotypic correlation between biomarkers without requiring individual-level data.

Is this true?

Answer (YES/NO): YES